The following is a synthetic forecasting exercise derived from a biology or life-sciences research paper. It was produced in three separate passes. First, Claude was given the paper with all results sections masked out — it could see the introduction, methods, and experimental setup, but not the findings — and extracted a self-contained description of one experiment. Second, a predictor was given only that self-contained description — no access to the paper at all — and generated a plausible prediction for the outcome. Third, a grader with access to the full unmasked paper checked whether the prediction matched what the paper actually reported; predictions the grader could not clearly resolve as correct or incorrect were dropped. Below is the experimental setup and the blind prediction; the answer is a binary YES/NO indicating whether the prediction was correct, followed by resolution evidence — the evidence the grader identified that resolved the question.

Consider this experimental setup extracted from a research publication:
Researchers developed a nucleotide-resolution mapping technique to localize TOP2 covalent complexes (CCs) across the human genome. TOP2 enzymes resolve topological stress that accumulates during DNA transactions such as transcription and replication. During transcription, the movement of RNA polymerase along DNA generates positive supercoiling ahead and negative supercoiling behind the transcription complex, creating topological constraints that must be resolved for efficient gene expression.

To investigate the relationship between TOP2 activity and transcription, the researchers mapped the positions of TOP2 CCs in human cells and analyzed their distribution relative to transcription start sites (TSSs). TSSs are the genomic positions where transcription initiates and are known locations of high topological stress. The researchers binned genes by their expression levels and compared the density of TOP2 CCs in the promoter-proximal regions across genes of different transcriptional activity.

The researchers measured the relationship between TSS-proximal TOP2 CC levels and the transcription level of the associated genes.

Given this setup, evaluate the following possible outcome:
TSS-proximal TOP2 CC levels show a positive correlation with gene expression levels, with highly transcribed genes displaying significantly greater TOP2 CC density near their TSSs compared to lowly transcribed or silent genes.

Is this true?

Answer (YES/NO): YES